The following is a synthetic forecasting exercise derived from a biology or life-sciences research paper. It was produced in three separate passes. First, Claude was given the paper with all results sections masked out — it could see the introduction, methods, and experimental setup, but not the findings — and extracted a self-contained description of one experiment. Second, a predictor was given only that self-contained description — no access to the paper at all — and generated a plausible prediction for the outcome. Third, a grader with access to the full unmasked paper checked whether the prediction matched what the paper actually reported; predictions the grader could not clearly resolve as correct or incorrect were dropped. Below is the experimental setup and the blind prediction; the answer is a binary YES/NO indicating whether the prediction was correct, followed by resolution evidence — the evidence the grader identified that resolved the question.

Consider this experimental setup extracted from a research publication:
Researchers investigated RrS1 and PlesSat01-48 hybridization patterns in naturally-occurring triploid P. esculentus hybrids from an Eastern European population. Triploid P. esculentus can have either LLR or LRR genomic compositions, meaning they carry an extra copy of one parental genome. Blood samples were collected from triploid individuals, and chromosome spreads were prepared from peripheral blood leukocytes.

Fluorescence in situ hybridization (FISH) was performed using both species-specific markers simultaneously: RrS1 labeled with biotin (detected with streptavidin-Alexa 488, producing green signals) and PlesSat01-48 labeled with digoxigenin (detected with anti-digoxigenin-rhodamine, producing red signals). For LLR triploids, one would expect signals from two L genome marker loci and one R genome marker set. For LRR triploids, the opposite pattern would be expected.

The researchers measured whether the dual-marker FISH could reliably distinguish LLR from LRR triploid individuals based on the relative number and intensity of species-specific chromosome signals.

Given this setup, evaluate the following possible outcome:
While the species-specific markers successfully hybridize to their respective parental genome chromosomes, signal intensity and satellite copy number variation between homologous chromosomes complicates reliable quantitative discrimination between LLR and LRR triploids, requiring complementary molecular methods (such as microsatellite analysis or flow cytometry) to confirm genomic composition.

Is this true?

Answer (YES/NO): NO